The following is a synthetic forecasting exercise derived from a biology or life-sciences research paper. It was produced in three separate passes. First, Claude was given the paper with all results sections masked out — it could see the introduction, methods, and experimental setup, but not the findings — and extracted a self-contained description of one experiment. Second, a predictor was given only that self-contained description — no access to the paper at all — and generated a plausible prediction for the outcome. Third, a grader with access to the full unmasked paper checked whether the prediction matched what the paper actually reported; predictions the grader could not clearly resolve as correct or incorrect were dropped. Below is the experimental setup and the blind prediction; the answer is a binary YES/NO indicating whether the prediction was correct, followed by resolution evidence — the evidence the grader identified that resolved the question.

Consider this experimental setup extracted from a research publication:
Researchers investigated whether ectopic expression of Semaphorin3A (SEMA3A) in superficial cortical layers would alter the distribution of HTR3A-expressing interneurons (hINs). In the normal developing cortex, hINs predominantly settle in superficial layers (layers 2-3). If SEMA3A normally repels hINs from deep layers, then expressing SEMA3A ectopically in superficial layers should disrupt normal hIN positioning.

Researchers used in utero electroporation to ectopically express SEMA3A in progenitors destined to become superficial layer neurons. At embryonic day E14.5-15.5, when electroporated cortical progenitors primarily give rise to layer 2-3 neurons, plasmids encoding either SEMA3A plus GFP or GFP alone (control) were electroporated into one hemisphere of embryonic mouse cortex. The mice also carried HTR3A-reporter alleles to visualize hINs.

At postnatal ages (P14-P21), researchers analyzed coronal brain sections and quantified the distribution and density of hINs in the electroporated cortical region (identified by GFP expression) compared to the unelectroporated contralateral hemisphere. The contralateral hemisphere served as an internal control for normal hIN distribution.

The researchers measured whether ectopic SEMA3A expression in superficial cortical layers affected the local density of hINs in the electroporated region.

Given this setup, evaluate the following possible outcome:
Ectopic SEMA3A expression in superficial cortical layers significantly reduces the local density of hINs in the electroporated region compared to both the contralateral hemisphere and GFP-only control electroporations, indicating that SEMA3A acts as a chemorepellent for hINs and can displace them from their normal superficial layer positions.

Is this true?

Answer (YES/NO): YES